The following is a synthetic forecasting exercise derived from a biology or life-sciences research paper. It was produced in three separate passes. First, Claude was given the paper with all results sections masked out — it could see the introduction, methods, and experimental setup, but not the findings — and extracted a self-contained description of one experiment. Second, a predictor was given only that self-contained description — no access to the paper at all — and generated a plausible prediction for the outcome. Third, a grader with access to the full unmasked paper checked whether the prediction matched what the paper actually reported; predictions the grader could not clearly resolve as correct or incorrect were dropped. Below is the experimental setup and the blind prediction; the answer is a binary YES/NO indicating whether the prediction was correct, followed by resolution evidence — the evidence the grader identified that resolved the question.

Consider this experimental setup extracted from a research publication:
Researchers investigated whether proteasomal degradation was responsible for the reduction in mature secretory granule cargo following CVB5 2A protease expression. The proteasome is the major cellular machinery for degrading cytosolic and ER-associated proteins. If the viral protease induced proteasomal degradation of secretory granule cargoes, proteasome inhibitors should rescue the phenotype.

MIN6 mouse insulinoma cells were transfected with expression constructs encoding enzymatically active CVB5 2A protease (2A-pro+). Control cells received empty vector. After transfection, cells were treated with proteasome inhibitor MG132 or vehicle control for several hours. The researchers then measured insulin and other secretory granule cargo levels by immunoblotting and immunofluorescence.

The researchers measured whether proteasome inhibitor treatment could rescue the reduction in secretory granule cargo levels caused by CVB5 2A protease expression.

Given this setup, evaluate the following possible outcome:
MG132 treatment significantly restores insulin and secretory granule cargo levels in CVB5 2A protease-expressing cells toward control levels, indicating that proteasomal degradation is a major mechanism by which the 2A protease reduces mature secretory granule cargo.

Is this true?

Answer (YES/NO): NO